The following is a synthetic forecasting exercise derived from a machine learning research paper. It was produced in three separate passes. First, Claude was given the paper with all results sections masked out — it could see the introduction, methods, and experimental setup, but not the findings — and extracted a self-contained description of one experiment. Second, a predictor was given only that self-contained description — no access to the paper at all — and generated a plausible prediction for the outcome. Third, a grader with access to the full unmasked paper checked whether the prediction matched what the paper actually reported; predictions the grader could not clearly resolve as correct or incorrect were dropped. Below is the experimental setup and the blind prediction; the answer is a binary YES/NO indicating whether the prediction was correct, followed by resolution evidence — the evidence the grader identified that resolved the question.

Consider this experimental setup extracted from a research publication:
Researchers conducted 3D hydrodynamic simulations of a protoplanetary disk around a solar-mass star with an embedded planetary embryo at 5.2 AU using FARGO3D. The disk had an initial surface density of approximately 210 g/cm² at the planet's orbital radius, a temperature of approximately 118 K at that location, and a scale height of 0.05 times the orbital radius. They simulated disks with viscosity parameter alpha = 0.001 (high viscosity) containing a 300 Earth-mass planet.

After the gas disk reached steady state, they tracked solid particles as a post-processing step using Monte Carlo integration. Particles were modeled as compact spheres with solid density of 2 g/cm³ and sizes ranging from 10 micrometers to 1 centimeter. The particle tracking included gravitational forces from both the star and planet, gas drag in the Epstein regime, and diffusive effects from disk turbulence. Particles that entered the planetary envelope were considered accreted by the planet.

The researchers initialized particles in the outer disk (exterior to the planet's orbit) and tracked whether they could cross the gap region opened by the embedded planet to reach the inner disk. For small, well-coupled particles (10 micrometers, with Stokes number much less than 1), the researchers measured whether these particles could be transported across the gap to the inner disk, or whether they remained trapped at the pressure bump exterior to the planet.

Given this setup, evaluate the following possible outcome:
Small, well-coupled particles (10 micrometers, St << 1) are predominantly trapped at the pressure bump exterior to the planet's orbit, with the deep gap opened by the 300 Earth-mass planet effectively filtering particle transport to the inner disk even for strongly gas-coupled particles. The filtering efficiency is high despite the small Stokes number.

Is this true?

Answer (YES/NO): NO